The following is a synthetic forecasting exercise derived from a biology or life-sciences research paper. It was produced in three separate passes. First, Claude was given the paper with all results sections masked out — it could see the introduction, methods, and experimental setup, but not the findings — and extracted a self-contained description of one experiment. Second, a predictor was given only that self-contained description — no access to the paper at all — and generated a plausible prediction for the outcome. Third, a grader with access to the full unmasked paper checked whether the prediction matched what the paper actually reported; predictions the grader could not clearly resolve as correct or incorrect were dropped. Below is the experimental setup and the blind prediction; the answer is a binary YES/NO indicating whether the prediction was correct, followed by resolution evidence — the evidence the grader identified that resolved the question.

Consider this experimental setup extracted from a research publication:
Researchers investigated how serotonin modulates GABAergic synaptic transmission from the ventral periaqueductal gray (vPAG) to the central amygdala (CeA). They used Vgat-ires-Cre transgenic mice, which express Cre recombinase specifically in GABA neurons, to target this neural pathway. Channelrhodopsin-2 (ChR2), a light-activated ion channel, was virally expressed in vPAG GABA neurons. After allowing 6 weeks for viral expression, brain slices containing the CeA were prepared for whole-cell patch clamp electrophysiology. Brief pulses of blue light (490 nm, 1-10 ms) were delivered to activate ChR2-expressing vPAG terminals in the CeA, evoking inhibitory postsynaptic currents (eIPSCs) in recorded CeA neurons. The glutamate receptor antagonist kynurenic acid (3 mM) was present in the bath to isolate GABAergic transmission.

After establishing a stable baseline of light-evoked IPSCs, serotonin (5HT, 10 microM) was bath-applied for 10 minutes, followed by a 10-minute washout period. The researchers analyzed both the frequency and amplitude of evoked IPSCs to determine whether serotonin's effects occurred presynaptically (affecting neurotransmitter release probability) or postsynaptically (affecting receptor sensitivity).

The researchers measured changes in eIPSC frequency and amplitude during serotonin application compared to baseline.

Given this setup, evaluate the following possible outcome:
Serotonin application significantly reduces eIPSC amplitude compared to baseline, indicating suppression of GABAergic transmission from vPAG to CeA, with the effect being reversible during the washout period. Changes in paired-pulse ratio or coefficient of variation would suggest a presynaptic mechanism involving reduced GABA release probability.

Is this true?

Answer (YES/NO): NO